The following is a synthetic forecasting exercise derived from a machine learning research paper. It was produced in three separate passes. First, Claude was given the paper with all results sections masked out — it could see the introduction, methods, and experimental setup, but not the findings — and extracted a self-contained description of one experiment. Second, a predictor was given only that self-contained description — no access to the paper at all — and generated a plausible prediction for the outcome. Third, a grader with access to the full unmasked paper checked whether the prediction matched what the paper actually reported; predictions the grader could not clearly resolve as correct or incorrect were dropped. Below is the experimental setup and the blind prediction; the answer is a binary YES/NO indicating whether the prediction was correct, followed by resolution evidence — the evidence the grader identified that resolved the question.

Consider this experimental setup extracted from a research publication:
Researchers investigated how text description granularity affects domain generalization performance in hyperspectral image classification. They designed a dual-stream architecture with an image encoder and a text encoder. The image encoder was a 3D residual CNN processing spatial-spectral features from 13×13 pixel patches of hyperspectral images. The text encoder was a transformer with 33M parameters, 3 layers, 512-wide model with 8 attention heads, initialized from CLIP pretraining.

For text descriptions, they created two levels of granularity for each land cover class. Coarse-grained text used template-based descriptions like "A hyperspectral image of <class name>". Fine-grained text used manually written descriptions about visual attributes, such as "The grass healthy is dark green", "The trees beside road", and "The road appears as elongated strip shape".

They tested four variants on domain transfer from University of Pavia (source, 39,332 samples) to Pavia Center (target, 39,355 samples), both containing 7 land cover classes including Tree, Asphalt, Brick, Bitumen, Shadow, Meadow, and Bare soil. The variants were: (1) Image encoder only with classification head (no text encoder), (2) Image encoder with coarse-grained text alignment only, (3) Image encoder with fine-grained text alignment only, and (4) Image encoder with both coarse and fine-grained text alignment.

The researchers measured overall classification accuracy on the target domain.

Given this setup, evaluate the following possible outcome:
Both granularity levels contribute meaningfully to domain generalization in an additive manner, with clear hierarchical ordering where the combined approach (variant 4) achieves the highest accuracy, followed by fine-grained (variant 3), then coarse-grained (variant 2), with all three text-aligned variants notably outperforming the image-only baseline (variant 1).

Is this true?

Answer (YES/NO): NO